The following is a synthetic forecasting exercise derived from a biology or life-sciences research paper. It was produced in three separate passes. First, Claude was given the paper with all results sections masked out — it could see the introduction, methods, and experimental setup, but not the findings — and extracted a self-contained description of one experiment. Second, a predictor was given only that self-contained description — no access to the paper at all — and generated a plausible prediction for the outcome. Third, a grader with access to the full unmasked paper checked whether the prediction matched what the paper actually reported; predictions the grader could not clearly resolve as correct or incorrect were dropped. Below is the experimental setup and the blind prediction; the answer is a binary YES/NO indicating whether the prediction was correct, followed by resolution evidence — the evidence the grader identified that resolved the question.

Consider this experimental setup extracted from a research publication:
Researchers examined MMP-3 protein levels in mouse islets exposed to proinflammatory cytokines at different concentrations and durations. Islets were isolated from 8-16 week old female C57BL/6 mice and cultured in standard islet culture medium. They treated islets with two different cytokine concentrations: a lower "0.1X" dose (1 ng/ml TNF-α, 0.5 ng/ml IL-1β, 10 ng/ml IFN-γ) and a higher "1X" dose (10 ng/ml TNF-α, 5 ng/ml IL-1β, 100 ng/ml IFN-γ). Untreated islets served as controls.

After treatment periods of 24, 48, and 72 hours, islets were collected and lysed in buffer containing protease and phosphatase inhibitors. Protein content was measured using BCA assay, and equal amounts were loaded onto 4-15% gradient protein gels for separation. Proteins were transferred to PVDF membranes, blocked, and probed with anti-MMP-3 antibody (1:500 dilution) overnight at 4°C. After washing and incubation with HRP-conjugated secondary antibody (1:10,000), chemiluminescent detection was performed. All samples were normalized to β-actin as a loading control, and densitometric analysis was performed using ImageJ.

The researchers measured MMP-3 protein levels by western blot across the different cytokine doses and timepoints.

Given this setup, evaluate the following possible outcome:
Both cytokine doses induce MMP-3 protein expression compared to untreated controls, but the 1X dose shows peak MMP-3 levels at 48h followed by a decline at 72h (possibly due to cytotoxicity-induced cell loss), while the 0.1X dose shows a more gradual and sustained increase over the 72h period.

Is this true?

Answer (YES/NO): NO